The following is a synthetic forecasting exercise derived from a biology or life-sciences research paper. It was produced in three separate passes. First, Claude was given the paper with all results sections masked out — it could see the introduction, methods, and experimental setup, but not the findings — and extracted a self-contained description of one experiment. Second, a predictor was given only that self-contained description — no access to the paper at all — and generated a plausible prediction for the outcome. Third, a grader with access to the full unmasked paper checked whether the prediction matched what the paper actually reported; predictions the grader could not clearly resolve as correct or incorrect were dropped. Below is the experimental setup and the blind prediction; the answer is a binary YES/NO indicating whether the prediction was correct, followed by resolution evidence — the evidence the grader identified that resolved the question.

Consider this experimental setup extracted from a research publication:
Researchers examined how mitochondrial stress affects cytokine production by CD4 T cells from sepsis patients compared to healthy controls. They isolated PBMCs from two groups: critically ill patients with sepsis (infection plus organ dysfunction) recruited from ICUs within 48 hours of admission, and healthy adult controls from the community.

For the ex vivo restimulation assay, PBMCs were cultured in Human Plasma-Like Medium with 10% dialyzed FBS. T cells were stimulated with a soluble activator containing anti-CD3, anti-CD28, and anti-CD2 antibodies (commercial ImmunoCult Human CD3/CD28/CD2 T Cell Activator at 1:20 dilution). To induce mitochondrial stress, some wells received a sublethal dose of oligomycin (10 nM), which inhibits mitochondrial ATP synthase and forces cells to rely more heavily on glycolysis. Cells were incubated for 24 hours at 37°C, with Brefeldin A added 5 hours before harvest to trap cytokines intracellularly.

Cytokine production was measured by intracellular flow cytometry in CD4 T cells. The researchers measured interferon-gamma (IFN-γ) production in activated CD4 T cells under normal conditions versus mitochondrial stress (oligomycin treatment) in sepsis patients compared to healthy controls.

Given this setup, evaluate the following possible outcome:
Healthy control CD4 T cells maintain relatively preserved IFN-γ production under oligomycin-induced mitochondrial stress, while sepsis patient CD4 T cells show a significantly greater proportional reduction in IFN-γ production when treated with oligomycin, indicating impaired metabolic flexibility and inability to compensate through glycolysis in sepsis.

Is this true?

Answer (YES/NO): NO